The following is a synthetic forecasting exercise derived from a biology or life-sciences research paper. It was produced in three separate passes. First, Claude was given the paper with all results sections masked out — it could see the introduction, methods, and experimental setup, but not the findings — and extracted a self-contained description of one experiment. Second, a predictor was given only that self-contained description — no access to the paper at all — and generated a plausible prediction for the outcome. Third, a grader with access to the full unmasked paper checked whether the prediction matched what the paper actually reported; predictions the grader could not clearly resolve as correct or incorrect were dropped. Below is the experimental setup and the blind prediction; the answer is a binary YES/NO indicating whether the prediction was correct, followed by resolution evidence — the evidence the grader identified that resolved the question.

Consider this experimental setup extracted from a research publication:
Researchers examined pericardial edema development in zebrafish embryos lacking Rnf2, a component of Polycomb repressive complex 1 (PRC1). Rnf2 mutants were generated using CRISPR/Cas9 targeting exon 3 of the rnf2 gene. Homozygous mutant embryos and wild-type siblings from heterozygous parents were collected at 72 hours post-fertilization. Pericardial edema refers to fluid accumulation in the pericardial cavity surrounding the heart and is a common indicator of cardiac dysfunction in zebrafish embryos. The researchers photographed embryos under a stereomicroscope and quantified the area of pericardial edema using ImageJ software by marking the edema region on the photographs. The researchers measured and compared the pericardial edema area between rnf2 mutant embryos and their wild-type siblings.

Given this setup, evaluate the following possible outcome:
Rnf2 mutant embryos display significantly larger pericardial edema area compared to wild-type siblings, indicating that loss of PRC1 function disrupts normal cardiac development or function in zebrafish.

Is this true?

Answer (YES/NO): YES